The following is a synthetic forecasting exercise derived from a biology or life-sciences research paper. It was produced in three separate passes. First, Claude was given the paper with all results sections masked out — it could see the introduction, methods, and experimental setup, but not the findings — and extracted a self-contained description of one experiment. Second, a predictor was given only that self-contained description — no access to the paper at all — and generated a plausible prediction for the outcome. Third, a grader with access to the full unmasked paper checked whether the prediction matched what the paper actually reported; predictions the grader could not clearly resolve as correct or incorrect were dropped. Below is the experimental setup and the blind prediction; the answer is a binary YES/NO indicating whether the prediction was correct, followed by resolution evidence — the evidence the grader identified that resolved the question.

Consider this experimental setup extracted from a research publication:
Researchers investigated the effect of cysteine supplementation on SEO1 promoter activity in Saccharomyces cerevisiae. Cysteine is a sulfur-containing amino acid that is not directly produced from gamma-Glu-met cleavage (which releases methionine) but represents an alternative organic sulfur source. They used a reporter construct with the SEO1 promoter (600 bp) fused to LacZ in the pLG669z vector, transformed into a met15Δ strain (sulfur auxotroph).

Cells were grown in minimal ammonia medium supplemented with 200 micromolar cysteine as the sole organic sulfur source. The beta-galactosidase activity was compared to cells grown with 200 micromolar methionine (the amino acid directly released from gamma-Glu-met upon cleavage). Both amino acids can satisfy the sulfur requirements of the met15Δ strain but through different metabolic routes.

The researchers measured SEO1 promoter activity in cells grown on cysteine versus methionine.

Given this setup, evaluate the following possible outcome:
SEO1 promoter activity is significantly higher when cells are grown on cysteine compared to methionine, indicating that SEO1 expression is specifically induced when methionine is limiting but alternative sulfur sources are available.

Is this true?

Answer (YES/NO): NO